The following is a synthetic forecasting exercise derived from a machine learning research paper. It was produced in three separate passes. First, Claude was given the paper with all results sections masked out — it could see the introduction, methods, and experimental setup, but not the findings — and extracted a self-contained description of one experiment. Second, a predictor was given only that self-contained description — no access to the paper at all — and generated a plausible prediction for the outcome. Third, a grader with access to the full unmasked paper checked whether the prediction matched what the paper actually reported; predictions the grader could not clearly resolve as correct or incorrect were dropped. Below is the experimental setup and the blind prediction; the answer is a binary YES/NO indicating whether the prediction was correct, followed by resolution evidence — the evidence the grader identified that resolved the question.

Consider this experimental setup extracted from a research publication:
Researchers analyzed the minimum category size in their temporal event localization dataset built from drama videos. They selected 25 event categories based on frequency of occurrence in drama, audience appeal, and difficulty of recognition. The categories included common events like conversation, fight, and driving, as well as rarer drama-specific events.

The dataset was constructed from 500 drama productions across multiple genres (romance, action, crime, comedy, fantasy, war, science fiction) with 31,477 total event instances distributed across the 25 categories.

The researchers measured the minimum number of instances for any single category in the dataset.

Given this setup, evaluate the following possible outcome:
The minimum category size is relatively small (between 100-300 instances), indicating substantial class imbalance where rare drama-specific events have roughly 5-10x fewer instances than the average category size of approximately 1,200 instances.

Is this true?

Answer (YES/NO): NO